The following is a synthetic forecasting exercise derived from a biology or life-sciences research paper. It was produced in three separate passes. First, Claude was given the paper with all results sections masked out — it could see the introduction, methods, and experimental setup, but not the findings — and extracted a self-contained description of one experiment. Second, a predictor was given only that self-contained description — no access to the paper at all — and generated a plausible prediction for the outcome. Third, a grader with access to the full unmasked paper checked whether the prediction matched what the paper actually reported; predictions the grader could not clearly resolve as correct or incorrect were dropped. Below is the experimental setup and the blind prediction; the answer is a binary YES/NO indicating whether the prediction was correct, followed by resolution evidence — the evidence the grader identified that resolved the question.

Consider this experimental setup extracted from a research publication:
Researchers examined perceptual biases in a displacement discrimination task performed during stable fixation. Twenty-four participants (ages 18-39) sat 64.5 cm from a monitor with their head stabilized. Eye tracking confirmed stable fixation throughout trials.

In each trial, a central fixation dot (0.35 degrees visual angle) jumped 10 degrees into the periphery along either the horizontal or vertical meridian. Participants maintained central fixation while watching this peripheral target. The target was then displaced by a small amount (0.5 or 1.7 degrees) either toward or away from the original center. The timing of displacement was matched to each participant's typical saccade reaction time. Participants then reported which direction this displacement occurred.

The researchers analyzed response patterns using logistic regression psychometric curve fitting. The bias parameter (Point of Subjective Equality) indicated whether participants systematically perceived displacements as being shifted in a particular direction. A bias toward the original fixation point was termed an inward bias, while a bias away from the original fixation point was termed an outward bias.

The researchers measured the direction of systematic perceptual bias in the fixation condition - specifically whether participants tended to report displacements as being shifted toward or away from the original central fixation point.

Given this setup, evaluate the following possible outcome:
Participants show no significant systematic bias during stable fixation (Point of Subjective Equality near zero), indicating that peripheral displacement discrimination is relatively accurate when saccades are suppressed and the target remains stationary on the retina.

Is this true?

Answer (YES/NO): NO